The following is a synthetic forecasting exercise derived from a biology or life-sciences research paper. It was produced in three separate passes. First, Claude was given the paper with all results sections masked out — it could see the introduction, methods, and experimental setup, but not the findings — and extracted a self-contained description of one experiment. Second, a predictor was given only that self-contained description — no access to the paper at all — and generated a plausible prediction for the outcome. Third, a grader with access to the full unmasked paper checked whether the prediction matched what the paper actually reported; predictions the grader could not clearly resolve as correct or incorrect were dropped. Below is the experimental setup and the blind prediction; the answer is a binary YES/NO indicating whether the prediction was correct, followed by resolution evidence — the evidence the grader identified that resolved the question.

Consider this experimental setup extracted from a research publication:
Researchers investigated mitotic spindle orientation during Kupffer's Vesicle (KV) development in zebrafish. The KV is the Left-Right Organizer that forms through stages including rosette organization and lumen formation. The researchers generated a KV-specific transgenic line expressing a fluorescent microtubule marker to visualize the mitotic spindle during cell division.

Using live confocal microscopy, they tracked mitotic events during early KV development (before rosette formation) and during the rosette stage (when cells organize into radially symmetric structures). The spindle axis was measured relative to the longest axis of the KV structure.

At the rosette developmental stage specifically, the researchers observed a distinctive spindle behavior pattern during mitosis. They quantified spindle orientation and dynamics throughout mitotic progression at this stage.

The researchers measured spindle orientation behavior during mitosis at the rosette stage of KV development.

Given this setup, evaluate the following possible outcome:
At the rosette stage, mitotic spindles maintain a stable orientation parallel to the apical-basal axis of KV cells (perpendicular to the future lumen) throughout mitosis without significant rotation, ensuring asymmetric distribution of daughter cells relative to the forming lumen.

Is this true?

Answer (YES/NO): NO